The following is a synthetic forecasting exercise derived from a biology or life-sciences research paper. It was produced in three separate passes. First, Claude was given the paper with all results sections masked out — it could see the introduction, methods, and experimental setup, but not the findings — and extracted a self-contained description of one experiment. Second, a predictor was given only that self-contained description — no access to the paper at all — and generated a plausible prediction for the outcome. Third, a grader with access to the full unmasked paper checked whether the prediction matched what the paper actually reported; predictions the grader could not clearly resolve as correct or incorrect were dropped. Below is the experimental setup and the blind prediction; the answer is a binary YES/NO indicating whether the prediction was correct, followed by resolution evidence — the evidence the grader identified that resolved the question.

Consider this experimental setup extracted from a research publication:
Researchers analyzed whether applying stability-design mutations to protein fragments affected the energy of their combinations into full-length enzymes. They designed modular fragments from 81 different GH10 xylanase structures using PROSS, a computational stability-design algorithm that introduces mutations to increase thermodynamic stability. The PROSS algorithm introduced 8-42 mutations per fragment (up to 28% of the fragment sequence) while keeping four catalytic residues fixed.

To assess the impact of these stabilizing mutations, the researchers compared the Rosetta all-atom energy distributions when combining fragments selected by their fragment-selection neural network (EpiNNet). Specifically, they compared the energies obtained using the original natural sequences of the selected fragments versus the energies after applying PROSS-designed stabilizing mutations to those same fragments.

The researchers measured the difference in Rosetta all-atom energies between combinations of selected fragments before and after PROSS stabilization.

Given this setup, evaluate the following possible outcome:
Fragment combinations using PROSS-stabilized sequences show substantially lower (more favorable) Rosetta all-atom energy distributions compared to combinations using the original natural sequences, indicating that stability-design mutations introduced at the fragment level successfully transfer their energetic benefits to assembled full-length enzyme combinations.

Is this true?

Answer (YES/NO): YES